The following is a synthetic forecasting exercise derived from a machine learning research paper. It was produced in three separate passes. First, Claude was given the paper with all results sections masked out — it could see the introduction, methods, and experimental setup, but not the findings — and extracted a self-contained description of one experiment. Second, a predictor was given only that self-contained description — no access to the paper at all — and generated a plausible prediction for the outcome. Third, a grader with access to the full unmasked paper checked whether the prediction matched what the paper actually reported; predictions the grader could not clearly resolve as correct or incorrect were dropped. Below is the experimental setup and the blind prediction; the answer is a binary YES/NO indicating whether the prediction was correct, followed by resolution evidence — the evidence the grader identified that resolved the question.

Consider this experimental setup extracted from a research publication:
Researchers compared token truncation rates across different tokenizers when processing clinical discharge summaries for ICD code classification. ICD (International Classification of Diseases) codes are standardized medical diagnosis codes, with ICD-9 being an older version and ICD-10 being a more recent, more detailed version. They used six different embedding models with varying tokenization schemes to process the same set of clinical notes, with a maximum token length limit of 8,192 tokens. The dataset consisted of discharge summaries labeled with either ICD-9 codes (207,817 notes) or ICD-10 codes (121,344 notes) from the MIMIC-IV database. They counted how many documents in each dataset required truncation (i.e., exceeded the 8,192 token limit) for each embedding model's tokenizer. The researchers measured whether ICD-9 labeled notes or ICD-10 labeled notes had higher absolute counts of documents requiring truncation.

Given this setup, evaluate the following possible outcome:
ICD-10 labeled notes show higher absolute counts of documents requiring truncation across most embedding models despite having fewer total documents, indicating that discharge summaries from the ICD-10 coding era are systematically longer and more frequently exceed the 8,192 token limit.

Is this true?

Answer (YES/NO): YES